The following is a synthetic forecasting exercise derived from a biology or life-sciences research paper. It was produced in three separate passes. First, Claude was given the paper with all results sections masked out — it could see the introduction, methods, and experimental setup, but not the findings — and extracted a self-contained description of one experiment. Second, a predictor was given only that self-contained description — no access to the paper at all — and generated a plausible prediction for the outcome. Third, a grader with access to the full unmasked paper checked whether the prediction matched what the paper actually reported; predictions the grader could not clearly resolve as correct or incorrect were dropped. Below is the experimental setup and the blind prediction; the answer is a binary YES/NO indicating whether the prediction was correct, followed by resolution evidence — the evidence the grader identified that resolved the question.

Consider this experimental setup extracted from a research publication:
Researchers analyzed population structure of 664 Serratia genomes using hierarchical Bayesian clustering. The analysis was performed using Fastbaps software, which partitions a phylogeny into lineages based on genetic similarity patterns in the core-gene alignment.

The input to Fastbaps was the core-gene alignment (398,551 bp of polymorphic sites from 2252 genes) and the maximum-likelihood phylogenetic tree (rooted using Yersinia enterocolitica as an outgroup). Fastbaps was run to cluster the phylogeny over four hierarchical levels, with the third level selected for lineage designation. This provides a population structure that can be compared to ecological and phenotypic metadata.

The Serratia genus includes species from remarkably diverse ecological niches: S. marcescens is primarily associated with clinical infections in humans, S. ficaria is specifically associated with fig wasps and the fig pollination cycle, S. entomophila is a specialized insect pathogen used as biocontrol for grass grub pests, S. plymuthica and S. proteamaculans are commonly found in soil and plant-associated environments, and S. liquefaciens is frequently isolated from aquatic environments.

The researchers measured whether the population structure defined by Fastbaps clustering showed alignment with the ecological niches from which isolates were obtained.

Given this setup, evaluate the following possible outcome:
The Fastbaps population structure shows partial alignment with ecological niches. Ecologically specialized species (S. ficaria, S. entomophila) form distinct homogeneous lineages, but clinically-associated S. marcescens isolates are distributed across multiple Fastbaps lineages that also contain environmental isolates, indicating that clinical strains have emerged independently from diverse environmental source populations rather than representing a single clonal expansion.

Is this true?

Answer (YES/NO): NO